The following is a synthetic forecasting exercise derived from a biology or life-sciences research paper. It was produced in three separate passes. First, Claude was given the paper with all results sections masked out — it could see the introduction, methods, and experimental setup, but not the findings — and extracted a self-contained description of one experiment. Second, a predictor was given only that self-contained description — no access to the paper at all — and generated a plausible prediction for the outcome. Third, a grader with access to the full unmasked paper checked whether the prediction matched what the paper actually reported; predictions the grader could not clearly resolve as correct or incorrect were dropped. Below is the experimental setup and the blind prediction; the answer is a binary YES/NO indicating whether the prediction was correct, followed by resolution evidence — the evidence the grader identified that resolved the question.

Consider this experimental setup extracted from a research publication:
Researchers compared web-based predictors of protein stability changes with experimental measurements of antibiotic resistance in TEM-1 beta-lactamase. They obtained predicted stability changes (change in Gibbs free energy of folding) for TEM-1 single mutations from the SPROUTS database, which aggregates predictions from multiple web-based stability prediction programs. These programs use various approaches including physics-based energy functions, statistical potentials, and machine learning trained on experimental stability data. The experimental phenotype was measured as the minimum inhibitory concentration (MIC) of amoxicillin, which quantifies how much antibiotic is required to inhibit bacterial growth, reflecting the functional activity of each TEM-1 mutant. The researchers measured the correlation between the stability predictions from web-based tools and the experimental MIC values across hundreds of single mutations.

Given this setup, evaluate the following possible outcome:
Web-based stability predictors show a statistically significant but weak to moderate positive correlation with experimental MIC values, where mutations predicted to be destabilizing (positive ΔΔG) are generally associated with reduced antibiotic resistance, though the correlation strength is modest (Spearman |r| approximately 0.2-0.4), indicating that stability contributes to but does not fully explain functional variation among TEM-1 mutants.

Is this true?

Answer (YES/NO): NO